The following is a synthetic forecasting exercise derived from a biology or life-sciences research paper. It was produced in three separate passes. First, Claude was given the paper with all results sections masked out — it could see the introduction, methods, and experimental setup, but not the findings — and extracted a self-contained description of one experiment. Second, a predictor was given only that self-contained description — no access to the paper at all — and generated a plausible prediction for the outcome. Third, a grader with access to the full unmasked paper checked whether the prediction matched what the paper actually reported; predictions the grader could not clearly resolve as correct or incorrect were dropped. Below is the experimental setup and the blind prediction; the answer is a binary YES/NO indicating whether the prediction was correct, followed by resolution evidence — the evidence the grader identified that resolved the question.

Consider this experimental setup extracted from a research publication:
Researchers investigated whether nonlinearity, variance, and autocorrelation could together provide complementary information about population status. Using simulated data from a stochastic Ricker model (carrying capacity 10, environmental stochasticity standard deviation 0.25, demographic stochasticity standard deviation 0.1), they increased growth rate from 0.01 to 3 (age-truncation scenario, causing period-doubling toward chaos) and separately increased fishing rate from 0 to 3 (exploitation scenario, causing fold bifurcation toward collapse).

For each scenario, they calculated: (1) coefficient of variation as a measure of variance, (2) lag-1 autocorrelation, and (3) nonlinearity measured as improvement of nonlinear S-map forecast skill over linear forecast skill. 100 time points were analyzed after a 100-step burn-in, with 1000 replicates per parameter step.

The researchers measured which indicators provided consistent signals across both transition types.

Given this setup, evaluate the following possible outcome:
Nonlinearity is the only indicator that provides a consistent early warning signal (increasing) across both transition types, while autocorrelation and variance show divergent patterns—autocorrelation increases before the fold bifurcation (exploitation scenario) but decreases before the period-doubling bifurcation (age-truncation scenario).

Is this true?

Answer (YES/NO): NO